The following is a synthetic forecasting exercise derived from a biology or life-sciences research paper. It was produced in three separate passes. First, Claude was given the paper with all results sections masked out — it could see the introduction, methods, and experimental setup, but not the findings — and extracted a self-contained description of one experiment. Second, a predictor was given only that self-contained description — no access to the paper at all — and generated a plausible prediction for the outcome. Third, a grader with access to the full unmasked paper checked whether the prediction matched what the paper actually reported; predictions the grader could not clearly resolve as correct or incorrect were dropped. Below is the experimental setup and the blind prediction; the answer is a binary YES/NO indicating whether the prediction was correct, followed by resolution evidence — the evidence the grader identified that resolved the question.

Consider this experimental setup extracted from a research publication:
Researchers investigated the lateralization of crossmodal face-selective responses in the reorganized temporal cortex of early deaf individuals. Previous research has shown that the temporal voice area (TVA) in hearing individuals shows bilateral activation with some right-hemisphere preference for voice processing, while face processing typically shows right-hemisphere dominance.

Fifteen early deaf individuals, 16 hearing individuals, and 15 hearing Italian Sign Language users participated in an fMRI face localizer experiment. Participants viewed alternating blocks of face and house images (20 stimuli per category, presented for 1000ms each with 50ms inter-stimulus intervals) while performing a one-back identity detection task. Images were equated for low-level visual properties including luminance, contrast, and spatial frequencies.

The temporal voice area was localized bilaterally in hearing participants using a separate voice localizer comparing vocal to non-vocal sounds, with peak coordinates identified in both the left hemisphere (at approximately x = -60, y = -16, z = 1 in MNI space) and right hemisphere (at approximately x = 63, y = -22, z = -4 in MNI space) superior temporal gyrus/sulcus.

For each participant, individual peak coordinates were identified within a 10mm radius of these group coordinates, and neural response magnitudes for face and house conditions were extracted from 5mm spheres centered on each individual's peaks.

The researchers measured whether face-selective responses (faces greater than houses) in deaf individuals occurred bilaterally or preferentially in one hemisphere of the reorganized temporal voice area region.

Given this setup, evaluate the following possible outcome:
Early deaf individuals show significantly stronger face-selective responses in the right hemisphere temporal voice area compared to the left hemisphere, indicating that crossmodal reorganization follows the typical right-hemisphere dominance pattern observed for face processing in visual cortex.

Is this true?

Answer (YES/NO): YES